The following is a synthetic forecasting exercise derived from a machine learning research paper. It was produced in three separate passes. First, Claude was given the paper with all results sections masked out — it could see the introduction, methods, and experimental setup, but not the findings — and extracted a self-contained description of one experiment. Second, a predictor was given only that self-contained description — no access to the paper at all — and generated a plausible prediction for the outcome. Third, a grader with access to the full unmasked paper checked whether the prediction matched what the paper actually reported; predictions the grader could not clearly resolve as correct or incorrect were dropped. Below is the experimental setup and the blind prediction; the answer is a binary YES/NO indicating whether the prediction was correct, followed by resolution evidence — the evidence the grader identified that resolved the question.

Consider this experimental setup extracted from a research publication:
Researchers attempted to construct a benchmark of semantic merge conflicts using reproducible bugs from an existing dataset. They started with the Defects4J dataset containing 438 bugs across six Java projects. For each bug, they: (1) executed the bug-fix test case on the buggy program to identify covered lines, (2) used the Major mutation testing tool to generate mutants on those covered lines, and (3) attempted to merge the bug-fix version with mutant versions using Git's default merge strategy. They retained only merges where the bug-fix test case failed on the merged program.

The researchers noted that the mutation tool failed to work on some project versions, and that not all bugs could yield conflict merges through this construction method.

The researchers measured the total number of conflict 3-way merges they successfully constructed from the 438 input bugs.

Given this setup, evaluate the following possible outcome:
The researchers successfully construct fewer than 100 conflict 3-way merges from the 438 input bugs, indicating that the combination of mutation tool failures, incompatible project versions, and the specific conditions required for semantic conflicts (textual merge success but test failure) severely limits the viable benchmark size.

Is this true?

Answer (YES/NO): NO